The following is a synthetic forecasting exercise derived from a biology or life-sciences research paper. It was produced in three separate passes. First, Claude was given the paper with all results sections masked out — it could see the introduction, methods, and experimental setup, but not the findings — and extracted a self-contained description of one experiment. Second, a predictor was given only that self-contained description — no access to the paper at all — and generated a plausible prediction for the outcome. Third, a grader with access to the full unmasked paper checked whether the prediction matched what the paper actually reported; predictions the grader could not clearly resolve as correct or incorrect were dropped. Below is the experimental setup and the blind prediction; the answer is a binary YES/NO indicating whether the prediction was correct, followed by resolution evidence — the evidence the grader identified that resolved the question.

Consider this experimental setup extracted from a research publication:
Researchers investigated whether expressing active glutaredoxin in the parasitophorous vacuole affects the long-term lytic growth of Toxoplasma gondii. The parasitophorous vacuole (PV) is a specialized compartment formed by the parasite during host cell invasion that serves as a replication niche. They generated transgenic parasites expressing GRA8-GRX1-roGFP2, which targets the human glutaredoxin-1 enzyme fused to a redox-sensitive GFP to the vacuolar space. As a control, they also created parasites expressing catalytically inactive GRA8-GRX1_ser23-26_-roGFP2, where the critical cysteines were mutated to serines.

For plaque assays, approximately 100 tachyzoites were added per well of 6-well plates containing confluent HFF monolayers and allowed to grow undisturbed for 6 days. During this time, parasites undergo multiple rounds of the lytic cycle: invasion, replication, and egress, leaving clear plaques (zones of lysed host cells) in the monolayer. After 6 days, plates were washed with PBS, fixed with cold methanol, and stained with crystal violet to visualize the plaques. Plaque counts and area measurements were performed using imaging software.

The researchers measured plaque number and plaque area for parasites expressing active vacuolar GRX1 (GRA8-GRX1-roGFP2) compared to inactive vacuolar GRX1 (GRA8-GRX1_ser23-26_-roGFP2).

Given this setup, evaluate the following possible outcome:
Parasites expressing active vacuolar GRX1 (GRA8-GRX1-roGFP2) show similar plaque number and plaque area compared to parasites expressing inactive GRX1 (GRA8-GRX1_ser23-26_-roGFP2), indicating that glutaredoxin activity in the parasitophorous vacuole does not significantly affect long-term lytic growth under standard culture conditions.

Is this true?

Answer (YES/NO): NO